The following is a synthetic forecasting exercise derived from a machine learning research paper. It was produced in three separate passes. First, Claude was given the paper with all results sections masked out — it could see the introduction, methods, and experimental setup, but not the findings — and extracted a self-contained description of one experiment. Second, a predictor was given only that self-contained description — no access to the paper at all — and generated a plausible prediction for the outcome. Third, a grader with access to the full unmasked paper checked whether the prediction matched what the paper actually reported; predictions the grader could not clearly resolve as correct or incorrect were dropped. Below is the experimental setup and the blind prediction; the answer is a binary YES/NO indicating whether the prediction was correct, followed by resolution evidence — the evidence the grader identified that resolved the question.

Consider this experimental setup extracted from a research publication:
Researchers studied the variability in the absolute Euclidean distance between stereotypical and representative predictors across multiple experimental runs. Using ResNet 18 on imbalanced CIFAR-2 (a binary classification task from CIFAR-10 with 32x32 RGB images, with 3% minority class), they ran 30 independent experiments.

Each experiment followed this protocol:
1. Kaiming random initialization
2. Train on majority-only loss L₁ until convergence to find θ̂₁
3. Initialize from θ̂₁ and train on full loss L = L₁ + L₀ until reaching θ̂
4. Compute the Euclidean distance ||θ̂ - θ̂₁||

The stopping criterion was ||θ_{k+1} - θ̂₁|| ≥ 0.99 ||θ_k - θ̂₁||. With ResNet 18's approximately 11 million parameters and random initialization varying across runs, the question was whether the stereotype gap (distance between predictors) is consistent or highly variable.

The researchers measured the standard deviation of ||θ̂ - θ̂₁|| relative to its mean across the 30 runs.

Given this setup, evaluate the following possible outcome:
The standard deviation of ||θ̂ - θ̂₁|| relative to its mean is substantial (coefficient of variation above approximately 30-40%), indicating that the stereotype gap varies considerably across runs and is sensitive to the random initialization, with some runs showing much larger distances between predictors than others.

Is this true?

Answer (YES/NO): NO